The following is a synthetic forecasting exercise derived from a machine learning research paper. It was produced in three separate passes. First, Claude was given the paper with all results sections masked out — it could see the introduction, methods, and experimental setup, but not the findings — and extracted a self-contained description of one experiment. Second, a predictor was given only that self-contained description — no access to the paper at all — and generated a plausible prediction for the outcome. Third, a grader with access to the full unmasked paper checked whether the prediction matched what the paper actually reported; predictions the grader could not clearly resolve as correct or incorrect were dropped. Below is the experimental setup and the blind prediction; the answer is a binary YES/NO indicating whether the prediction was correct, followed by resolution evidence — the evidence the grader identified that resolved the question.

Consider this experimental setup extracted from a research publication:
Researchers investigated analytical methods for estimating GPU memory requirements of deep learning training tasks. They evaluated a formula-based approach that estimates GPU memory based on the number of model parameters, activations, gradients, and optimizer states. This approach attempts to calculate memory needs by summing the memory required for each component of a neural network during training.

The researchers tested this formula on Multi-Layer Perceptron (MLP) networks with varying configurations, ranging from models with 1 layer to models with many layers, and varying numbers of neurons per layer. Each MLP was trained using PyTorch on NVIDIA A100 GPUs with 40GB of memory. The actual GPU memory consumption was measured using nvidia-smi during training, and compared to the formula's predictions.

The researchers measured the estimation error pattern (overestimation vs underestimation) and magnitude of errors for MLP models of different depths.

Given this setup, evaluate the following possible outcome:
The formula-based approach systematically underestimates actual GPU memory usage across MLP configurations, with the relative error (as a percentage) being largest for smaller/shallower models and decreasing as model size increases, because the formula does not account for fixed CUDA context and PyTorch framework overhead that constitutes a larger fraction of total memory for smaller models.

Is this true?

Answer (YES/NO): NO